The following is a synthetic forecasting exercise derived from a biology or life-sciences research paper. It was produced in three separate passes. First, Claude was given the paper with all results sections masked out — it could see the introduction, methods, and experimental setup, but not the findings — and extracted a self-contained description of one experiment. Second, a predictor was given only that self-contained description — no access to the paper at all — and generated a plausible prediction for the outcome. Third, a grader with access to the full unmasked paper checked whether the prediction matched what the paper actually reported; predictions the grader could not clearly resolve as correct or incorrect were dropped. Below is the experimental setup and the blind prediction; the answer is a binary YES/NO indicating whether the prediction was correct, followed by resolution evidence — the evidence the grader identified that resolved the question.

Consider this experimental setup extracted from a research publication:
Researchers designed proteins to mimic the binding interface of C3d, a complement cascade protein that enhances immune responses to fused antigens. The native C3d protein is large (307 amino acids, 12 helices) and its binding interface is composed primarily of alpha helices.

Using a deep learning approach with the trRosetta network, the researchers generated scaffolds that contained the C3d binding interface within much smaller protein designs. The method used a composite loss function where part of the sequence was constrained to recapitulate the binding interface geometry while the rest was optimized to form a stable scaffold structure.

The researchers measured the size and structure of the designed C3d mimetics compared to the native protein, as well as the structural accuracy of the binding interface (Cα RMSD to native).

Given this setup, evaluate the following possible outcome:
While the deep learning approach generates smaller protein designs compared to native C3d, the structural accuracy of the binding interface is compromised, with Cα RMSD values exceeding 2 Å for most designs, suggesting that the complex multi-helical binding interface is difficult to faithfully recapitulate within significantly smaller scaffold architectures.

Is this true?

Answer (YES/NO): NO